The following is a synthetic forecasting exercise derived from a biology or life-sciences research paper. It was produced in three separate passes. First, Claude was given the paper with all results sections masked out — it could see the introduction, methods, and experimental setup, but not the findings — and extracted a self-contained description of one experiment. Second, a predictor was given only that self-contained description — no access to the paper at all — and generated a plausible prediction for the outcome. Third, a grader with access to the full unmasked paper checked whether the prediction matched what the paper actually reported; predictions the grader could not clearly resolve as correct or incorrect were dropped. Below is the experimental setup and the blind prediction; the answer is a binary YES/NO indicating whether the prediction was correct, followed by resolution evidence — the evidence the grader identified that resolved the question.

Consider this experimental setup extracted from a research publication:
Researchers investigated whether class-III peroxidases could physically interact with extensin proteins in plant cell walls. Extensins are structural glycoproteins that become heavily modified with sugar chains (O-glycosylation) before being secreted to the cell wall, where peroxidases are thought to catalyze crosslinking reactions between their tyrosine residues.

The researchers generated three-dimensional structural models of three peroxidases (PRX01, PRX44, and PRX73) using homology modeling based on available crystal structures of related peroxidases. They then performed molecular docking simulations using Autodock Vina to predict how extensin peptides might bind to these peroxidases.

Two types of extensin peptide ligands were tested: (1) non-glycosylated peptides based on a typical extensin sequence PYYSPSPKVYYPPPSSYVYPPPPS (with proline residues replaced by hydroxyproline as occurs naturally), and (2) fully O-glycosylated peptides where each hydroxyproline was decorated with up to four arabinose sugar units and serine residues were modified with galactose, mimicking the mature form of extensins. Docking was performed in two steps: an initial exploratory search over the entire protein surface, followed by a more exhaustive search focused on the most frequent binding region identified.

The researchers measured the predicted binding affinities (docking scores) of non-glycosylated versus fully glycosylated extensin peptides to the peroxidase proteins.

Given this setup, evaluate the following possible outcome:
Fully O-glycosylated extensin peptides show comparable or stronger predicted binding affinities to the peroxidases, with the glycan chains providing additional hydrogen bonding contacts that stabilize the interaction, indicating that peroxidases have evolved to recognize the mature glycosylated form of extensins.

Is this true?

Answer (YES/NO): NO